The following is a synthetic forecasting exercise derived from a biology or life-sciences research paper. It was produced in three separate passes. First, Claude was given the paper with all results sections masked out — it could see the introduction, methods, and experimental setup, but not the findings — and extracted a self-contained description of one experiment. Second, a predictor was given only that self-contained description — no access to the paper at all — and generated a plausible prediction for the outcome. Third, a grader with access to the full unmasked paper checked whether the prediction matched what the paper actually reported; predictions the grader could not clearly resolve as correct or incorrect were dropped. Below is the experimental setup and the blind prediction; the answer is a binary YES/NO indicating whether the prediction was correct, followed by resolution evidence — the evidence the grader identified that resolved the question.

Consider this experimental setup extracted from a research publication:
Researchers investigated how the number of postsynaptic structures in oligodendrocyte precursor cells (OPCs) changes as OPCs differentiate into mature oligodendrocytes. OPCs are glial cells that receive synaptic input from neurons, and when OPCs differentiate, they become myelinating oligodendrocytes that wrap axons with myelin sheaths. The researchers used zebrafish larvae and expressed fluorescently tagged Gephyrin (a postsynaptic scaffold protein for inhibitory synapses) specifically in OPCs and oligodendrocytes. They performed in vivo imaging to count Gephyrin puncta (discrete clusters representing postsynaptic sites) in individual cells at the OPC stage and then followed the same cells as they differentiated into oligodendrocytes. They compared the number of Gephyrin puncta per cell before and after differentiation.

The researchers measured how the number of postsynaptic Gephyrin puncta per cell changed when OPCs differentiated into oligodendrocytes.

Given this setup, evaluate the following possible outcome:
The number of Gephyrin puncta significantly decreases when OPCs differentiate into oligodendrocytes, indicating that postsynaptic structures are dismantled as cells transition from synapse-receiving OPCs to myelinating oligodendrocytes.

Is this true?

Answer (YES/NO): YES